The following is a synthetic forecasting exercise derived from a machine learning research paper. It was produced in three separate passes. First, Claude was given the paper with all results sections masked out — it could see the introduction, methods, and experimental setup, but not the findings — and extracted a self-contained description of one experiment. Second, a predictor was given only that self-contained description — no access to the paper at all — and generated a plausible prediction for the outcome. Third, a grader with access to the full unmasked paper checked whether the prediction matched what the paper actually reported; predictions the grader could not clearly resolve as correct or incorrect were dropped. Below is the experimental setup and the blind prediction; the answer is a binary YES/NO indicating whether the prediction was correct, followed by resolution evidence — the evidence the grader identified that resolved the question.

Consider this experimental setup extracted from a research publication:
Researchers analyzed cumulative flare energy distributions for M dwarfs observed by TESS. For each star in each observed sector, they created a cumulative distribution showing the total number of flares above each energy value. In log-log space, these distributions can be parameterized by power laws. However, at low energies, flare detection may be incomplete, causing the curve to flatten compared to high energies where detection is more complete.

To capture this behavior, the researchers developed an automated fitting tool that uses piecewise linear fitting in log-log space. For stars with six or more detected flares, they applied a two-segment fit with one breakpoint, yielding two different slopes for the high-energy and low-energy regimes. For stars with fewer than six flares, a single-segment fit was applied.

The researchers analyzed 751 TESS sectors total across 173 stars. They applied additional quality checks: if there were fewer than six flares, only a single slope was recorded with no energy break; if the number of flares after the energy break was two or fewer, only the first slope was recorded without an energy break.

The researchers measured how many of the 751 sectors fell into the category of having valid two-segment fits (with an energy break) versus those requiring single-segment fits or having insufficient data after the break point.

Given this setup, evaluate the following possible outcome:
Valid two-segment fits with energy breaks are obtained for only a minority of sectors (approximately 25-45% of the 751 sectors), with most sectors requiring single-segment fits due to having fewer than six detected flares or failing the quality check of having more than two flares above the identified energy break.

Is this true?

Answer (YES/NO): NO